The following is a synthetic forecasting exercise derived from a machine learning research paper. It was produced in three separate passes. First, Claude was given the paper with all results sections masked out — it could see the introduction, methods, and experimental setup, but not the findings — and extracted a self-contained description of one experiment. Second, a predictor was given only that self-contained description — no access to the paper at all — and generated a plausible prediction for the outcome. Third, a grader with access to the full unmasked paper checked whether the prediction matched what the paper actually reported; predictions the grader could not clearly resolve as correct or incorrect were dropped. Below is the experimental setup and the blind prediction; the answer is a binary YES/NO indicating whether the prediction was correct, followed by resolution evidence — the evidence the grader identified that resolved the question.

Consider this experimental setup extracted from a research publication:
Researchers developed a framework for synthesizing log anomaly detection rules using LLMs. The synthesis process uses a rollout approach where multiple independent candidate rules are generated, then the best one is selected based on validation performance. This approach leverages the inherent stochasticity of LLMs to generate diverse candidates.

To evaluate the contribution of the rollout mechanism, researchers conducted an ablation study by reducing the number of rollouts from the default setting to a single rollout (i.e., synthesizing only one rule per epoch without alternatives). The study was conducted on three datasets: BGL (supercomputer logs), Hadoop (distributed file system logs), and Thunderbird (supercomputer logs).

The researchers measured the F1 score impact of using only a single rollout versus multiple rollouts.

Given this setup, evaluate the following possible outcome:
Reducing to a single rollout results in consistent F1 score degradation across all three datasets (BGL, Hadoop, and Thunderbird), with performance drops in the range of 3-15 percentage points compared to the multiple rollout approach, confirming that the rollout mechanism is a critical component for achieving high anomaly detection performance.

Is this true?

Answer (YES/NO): NO